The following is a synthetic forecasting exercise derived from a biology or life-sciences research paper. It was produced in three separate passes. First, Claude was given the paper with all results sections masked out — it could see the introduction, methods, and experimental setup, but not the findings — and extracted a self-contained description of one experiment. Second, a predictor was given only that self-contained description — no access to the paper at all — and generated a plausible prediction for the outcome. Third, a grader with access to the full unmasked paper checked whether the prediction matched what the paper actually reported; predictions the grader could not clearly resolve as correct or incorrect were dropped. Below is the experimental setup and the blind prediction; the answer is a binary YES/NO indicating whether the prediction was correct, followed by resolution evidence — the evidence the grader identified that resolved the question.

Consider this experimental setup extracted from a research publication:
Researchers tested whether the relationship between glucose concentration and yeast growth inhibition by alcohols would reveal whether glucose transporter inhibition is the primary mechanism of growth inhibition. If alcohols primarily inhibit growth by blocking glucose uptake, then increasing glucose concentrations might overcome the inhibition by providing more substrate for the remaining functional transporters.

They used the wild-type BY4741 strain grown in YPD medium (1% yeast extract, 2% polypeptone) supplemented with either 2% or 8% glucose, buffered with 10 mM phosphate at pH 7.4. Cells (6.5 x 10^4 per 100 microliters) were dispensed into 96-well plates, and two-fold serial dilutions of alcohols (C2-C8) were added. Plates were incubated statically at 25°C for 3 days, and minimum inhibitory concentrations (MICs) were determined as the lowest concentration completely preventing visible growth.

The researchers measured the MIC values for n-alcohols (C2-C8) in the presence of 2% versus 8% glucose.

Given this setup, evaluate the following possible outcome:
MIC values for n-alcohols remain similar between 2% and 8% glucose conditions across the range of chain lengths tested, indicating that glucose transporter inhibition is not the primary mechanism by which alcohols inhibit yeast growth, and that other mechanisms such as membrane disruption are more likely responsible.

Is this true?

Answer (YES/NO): NO